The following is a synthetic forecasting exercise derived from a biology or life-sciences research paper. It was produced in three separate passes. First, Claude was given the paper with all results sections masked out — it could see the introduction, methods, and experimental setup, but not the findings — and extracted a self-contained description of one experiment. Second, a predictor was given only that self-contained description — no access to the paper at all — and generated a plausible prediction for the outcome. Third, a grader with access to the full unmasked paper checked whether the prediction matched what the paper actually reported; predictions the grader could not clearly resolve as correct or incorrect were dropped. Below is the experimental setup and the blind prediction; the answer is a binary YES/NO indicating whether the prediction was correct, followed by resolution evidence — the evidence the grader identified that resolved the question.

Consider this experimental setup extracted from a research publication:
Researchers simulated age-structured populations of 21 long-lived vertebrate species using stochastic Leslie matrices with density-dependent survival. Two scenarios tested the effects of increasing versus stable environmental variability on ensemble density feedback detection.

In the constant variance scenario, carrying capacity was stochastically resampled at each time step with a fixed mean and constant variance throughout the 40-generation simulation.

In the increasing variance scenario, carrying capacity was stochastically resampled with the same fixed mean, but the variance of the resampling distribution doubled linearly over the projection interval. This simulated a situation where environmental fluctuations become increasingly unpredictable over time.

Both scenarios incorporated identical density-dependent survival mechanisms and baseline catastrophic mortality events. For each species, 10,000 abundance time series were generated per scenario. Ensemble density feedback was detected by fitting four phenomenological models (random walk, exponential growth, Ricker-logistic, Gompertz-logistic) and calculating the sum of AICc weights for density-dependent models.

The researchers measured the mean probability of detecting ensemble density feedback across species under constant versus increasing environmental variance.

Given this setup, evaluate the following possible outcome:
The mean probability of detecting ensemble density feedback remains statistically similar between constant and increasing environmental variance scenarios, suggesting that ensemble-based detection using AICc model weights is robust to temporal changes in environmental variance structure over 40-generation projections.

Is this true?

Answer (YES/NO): YES